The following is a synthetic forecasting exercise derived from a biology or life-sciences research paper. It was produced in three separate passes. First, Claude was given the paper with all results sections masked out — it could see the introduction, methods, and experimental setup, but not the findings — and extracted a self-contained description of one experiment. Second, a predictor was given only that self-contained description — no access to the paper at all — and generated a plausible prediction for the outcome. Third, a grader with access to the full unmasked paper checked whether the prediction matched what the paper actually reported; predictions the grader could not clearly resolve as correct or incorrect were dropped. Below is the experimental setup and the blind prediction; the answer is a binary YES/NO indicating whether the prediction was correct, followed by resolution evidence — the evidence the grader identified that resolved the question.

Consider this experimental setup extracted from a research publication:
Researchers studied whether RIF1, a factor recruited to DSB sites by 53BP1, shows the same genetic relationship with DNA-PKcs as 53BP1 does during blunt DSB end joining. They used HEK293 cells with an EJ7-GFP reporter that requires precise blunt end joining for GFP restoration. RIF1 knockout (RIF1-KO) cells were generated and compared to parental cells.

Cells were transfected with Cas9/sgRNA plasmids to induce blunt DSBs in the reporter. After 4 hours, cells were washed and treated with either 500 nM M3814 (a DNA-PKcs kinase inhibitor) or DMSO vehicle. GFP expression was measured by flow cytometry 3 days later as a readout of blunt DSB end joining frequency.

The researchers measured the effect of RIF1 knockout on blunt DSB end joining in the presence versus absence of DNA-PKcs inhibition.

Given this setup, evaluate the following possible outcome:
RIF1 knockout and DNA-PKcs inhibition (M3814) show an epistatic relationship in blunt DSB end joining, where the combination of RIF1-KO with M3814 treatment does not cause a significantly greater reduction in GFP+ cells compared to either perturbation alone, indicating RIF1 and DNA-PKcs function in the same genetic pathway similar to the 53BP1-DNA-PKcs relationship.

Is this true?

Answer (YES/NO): NO